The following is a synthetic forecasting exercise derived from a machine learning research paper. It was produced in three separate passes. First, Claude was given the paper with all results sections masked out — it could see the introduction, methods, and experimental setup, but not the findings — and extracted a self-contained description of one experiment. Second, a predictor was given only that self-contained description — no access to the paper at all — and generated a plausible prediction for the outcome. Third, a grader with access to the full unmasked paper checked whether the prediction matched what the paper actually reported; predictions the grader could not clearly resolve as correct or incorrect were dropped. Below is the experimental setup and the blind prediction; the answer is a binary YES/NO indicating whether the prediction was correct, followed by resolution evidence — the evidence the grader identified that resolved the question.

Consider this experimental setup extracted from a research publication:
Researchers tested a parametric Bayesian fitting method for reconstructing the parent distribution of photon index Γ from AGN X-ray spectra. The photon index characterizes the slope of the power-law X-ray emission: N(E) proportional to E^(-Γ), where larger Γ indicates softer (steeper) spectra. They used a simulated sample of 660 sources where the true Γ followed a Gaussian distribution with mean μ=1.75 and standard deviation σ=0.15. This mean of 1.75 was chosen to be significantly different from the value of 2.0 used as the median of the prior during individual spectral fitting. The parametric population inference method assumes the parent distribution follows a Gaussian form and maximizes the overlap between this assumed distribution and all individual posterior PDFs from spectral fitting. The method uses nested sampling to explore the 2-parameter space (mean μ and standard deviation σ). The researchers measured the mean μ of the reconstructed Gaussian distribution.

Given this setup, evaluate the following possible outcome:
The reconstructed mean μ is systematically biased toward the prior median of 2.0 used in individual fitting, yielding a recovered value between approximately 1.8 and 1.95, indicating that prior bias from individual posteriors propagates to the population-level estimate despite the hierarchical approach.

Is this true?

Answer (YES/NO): YES